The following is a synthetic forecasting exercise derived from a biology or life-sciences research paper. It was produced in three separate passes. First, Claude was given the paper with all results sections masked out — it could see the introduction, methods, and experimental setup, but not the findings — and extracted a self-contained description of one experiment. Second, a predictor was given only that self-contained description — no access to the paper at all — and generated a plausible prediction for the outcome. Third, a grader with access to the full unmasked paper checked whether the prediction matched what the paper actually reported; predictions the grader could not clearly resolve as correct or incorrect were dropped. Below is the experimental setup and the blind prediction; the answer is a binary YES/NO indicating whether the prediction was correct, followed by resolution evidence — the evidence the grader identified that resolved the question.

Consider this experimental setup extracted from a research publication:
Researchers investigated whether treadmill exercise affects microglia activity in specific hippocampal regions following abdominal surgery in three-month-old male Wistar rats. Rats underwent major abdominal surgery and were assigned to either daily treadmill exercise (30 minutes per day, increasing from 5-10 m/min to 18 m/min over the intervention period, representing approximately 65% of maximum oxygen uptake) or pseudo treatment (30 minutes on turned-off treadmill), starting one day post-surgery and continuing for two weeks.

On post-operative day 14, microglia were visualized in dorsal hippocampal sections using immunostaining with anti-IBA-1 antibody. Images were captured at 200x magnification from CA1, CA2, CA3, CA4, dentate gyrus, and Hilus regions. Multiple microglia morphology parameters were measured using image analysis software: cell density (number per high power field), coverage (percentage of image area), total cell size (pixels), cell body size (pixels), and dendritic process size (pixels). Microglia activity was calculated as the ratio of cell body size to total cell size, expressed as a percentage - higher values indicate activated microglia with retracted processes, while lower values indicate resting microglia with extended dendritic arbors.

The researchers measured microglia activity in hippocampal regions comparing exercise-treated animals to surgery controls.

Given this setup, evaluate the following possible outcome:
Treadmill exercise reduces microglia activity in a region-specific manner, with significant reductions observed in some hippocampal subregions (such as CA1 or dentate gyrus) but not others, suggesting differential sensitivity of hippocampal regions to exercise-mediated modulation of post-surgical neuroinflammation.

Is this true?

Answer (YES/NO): NO